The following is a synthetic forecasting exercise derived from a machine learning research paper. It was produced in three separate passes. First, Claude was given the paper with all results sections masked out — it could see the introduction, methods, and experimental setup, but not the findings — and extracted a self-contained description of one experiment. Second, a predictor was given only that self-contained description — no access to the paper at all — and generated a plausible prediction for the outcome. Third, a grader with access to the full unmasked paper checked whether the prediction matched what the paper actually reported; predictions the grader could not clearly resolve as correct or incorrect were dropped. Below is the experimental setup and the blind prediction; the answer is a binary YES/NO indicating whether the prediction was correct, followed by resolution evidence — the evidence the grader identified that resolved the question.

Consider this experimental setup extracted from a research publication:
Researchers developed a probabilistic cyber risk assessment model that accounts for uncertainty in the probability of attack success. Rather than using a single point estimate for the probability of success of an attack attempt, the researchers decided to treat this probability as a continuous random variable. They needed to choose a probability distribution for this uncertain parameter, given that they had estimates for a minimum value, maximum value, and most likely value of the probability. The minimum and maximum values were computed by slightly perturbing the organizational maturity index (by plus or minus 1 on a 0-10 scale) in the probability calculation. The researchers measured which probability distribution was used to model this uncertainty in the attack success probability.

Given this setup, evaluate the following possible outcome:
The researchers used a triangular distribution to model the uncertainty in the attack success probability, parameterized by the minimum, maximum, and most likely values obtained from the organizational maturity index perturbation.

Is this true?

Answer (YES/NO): NO